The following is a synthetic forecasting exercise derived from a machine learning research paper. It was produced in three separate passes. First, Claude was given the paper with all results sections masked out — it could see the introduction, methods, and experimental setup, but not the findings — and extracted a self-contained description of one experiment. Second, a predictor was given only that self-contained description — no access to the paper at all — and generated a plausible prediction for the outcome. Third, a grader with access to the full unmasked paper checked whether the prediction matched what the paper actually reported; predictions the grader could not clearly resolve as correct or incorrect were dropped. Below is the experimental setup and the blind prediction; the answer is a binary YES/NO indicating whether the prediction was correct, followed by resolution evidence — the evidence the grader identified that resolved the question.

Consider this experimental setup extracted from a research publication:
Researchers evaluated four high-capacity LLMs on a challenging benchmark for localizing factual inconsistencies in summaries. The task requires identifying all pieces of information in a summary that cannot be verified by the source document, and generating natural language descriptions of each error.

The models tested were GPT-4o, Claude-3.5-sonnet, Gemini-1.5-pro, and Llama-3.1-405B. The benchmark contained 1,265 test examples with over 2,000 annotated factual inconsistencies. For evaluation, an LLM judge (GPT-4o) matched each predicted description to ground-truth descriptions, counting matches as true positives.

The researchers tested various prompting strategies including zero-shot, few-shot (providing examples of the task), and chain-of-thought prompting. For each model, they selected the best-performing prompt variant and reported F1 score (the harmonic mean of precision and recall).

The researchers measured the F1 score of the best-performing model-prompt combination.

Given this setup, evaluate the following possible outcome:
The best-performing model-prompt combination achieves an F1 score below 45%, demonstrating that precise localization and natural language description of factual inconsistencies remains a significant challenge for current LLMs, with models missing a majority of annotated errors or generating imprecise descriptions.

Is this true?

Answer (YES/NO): NO